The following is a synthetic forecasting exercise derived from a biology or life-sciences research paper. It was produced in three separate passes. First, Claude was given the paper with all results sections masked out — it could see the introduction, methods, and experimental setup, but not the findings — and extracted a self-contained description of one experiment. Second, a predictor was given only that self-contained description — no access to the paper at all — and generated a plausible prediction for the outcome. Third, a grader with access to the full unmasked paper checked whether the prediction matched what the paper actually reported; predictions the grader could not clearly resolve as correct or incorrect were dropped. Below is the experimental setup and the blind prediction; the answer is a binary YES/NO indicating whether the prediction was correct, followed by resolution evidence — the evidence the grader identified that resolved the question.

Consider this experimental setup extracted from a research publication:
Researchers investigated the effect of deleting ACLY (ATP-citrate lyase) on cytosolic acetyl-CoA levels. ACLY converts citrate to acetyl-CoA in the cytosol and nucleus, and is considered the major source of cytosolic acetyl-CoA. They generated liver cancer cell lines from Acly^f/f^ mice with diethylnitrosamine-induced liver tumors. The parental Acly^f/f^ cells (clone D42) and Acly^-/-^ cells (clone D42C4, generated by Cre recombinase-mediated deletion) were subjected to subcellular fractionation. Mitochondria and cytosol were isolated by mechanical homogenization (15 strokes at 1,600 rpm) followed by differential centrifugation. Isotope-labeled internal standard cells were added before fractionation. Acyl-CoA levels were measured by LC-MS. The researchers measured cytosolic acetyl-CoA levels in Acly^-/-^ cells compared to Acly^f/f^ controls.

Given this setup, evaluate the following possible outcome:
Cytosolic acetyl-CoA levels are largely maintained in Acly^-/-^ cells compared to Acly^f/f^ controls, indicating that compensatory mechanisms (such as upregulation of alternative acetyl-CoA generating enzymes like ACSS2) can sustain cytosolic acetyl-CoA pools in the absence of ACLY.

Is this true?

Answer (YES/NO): YES